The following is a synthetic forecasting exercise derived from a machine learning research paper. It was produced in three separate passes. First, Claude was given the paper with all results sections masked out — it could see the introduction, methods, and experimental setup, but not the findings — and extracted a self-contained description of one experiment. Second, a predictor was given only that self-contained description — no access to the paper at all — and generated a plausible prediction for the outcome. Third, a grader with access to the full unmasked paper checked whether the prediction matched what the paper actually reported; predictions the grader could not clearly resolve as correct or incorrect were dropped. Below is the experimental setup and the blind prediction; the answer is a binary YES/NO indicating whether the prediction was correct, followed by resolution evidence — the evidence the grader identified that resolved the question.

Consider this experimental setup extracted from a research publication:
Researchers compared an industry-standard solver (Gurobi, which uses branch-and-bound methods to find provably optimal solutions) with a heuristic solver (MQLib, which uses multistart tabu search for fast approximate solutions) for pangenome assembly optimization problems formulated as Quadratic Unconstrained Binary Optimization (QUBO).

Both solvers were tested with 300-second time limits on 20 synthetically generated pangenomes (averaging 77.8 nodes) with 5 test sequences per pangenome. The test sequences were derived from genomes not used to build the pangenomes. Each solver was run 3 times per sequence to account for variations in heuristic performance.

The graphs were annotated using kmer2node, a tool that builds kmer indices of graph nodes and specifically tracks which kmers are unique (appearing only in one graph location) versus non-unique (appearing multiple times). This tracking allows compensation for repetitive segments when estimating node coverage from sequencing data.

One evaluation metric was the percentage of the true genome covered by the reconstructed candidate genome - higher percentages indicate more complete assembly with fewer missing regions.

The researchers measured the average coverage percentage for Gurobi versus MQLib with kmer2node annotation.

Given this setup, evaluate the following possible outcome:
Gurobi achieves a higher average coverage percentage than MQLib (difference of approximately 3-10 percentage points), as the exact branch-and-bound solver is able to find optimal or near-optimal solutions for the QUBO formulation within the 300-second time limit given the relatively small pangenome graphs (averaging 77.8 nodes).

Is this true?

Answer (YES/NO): NO